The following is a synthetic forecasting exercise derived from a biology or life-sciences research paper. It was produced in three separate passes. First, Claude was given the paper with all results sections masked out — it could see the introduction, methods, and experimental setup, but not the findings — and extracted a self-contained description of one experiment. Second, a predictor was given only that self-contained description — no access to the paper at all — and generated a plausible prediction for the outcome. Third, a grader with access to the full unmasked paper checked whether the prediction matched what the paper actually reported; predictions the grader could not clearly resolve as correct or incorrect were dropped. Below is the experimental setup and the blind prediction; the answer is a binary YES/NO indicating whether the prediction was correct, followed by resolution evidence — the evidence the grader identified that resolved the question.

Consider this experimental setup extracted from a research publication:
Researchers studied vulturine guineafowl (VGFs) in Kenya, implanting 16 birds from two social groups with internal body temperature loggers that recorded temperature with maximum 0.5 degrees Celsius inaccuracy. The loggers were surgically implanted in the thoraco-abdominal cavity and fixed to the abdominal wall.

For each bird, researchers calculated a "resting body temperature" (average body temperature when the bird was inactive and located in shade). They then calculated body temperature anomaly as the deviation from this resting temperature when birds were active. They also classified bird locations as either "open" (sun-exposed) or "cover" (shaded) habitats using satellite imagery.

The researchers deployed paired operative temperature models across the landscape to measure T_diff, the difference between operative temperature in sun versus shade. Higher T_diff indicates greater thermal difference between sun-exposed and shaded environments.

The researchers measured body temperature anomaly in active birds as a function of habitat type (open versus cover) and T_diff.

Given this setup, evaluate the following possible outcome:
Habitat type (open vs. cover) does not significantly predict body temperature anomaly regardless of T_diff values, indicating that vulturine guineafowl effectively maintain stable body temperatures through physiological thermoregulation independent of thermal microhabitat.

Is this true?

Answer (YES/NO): NO